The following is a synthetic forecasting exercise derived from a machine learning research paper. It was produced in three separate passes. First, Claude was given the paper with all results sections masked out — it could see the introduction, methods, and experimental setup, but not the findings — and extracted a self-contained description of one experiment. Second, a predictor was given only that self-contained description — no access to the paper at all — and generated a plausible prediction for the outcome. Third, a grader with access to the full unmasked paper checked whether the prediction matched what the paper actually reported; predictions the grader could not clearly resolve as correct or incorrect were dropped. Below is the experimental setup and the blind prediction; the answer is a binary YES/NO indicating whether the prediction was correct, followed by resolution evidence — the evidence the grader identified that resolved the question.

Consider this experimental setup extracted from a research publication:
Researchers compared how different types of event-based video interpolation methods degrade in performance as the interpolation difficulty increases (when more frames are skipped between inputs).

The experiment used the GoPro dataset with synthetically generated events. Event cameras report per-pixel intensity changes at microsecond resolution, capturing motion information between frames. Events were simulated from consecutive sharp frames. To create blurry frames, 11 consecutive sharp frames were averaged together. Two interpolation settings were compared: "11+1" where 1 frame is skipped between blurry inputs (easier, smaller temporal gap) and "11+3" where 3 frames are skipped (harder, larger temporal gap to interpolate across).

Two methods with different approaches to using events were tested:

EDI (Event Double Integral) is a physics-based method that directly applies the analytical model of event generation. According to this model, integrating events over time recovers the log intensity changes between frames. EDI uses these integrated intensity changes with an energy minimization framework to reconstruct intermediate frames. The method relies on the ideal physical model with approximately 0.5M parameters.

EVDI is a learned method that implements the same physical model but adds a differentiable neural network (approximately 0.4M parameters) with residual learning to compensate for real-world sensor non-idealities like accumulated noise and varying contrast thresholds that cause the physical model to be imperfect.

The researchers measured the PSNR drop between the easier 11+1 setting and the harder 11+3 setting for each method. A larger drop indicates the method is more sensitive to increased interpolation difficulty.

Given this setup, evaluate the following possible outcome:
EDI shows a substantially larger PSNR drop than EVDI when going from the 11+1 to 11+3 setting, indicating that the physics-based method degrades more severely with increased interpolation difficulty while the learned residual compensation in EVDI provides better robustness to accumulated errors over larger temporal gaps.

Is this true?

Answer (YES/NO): NO